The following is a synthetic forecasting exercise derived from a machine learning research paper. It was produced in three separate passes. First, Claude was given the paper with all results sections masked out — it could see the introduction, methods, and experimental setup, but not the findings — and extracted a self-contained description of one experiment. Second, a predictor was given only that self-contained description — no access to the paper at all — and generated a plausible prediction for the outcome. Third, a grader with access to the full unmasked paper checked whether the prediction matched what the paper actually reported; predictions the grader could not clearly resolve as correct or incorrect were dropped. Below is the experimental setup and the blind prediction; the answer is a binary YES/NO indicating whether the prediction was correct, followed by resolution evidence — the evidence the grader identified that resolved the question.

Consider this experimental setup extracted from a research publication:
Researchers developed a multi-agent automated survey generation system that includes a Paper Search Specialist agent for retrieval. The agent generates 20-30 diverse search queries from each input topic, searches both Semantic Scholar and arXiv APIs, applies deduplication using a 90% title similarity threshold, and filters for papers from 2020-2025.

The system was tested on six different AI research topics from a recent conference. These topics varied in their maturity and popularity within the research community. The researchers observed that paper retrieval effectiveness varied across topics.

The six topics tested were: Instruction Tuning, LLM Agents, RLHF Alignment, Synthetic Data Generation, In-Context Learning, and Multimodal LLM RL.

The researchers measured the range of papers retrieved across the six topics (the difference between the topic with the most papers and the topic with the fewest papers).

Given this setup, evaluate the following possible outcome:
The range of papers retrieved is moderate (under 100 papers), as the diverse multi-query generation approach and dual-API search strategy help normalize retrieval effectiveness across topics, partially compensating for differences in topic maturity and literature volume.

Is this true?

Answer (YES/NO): NO